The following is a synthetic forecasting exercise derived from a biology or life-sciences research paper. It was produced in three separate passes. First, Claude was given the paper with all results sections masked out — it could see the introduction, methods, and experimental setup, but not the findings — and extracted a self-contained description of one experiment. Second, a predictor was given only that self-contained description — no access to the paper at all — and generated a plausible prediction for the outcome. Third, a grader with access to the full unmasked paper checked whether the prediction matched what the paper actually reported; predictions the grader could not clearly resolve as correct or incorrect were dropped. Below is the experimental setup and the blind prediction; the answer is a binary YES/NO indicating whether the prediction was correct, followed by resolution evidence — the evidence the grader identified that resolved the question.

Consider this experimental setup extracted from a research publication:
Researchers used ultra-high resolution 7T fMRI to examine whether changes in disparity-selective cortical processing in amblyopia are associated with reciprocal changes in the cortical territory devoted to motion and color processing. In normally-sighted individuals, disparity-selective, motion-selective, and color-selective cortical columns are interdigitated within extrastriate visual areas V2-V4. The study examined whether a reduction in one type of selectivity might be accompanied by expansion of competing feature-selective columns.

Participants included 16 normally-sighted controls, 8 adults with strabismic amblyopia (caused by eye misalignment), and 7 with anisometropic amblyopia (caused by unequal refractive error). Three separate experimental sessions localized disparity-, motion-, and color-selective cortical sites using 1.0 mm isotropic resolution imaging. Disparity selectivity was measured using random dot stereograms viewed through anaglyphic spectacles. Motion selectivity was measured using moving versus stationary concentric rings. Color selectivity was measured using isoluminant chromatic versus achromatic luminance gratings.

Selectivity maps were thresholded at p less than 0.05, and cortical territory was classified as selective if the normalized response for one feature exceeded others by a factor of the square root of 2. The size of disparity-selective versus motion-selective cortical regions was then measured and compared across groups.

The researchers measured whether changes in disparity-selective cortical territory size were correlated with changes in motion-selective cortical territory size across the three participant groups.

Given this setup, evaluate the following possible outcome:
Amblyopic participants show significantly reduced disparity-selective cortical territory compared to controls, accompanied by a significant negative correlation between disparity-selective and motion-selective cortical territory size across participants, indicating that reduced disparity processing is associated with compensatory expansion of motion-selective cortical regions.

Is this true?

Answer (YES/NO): NO